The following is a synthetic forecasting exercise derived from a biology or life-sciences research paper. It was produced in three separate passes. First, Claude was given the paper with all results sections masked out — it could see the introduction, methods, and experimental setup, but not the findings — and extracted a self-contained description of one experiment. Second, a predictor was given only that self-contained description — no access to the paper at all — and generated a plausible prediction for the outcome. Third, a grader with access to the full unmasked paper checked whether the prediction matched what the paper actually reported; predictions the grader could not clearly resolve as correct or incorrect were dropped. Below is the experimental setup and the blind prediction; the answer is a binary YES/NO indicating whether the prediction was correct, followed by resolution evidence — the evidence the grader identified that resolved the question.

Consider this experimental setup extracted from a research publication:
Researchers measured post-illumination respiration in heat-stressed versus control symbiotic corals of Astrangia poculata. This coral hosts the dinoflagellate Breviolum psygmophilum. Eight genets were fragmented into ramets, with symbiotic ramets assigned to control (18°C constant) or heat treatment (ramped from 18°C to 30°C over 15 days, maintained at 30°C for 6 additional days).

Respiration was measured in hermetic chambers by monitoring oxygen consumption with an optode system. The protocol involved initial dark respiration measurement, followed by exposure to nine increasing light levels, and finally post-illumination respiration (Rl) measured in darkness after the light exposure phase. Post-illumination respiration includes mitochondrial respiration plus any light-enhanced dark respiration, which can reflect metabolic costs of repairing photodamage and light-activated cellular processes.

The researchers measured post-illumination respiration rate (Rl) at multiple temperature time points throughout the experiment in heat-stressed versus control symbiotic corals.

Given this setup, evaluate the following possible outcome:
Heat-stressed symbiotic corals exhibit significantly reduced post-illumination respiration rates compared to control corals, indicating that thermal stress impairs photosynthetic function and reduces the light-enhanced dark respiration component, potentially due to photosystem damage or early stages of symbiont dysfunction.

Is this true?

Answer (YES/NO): NO